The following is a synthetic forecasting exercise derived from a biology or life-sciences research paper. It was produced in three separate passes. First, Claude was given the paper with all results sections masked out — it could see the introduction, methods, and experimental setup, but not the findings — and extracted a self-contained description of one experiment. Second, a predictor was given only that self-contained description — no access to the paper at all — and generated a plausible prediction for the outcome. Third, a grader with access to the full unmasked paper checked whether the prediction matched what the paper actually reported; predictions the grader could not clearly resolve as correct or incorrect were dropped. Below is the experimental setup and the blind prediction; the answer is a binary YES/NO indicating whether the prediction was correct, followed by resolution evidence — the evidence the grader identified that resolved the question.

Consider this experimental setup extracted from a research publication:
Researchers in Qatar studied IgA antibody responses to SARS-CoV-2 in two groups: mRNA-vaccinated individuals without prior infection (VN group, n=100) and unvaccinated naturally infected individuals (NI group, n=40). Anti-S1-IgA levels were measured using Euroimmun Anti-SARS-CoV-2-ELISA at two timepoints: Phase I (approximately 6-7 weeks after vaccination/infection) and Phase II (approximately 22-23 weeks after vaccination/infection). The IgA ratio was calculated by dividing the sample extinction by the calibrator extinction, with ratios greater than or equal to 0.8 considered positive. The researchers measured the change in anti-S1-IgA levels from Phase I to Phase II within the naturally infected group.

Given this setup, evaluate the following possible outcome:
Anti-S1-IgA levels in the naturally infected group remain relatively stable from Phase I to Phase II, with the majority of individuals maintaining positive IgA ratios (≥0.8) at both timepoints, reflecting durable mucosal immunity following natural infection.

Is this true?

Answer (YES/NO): YES